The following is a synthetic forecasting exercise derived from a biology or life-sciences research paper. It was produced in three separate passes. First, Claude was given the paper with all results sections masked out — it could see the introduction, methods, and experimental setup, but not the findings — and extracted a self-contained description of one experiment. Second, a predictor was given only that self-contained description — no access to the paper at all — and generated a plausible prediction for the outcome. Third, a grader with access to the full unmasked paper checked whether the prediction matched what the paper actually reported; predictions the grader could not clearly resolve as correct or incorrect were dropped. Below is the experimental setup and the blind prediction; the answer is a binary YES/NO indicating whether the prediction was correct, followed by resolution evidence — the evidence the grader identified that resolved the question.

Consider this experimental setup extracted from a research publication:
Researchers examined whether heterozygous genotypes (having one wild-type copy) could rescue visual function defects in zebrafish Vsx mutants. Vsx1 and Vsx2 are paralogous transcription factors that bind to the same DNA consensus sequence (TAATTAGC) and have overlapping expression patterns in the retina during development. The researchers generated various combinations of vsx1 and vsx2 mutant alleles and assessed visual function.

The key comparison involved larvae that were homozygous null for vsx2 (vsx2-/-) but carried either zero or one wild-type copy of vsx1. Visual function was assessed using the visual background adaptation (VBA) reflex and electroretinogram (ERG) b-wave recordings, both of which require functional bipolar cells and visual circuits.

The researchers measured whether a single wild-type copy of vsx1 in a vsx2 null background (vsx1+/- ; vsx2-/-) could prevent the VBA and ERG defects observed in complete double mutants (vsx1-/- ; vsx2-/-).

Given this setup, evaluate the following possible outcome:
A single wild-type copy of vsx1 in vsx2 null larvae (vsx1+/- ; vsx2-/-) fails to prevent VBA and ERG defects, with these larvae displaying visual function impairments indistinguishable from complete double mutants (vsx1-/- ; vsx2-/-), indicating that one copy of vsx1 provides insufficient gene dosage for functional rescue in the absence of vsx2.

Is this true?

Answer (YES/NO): NO